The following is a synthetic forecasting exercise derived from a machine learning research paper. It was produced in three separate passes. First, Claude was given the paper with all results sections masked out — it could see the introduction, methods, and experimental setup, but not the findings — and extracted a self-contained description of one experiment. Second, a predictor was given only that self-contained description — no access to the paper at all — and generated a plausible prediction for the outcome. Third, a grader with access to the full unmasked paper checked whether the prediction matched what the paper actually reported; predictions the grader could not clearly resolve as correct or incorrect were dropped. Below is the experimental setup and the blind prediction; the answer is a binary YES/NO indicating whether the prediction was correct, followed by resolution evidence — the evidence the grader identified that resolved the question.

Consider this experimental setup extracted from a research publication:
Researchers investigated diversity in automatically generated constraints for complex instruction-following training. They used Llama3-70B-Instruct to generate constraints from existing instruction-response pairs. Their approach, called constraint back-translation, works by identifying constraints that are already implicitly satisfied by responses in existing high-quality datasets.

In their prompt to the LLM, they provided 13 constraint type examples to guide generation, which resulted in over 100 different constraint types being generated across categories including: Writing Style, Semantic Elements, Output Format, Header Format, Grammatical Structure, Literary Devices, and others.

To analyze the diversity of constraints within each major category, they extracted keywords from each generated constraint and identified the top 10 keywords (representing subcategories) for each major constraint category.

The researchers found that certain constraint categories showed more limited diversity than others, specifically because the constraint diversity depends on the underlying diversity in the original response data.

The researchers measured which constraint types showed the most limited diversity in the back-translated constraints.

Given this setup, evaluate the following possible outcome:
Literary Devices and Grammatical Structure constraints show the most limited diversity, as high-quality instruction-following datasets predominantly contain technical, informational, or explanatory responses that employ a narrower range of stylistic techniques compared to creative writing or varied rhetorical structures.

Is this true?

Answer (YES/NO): NO